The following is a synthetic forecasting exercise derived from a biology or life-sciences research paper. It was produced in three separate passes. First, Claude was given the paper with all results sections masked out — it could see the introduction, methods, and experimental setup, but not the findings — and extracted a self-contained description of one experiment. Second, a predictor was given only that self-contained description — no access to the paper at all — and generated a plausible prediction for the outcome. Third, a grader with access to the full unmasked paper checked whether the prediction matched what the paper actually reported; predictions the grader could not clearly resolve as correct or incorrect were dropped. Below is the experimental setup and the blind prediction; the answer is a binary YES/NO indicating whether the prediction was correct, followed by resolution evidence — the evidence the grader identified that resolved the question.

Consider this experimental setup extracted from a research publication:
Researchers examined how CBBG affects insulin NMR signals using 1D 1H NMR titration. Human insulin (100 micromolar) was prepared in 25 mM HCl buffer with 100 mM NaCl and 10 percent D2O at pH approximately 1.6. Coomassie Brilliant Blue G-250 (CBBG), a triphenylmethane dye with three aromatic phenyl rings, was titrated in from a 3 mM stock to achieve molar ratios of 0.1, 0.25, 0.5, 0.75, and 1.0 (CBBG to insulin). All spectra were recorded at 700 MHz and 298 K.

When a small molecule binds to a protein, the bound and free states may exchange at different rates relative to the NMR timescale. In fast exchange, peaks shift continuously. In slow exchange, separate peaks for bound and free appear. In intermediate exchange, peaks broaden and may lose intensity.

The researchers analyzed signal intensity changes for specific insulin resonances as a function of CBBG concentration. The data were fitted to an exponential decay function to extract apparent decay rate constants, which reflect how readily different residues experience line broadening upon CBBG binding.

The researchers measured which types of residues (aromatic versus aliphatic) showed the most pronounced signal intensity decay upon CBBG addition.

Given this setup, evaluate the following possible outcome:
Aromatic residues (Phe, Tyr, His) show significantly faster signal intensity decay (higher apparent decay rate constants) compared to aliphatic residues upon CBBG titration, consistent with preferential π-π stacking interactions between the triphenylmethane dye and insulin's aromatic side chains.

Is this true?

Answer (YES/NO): NO